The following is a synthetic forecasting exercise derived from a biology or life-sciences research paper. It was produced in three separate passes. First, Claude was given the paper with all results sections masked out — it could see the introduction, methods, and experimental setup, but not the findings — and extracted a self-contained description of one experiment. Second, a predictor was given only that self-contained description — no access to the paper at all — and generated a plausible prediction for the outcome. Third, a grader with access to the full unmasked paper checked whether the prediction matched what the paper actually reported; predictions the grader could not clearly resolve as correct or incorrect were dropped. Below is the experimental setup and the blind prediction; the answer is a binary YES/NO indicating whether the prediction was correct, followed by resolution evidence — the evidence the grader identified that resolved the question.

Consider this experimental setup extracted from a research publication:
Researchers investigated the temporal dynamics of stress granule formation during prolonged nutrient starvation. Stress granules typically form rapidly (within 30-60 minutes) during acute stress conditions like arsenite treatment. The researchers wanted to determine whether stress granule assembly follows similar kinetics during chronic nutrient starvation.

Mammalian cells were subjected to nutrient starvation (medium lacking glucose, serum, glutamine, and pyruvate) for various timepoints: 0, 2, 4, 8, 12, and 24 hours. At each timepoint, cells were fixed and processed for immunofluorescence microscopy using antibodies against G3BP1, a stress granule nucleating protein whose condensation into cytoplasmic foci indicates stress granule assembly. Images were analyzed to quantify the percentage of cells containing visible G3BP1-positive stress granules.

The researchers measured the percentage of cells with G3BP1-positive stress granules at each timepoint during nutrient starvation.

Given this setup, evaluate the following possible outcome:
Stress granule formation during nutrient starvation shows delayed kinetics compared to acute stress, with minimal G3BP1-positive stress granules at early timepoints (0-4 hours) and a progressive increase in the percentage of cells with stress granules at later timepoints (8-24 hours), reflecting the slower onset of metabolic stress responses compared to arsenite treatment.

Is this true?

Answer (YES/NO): YES